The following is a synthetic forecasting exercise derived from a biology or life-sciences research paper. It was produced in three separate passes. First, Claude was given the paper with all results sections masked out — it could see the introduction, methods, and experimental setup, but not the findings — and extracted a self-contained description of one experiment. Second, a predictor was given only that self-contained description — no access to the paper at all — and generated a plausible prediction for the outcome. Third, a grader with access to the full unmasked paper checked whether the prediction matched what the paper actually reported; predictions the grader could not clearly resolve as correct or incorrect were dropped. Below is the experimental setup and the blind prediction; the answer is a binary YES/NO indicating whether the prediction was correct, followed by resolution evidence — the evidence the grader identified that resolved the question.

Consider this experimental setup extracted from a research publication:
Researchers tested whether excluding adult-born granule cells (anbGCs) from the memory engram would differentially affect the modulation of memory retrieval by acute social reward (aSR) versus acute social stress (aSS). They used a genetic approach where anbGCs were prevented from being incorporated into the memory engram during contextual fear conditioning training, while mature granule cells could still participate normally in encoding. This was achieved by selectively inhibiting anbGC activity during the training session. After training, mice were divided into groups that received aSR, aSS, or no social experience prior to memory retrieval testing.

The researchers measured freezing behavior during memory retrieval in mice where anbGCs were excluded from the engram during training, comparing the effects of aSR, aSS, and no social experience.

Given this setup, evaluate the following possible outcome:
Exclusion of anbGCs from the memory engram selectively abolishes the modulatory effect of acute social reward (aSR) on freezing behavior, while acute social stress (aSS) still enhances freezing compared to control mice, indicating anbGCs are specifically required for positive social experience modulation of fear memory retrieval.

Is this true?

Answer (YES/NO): NO